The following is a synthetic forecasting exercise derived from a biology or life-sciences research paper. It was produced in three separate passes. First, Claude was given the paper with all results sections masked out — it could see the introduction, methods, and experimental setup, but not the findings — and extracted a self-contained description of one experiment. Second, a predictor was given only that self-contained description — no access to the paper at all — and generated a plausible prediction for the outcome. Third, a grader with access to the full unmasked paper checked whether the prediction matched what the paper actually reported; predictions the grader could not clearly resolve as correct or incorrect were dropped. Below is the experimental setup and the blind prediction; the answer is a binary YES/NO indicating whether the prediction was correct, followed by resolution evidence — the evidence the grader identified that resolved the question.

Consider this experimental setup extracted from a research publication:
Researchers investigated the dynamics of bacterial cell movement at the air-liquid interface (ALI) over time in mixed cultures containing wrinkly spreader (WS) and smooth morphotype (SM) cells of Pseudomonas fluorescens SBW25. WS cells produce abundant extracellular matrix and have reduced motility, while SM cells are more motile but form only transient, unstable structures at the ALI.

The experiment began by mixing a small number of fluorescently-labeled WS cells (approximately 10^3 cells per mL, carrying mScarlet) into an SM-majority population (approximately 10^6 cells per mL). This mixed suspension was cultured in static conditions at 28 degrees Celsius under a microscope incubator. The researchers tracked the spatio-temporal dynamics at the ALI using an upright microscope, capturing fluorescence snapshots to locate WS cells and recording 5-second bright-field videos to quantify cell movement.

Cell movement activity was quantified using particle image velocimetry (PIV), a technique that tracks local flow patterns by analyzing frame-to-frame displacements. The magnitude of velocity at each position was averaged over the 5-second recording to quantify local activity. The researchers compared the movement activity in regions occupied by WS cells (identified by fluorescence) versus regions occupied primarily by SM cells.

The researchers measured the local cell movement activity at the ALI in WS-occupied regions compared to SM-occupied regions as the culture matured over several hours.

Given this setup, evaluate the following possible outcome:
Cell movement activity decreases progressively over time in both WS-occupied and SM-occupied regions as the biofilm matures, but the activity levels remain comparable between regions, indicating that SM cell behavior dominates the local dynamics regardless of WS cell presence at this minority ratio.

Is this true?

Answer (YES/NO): NO